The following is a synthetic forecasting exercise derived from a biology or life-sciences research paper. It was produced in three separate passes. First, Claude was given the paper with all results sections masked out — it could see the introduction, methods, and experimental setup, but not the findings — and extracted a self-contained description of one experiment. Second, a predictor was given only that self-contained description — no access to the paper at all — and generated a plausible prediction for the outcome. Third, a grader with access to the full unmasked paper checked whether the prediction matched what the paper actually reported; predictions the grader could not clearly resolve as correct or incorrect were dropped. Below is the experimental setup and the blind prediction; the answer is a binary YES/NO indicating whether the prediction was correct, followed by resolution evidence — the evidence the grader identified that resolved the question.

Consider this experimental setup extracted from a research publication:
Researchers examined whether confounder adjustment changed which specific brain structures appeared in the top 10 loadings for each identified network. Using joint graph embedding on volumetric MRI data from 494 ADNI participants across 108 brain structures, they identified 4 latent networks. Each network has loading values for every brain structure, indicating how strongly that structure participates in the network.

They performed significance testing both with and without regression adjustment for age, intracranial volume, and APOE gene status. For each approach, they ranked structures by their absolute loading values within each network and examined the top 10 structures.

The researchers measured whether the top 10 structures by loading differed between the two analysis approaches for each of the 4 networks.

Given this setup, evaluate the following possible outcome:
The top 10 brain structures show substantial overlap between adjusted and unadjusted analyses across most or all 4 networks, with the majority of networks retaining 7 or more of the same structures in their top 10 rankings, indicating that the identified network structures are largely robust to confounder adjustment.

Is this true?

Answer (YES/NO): NO